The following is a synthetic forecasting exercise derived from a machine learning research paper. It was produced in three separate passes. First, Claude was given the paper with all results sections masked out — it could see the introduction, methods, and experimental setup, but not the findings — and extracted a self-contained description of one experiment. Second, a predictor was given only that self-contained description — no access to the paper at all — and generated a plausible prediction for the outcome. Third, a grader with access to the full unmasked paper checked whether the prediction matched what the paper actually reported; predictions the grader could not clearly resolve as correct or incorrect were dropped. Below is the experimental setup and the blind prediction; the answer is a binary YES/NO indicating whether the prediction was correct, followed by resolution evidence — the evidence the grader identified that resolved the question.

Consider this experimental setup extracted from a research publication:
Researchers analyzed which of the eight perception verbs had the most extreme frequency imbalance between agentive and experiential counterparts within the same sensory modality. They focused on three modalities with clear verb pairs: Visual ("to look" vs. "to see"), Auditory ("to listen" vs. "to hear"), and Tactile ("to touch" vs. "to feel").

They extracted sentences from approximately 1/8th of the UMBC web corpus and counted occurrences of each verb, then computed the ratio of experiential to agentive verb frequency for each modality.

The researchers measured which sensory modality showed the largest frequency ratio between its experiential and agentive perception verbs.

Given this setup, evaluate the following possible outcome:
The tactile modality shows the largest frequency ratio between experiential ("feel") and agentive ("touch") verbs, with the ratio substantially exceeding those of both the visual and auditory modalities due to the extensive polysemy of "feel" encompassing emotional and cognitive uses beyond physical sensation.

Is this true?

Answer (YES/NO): YES